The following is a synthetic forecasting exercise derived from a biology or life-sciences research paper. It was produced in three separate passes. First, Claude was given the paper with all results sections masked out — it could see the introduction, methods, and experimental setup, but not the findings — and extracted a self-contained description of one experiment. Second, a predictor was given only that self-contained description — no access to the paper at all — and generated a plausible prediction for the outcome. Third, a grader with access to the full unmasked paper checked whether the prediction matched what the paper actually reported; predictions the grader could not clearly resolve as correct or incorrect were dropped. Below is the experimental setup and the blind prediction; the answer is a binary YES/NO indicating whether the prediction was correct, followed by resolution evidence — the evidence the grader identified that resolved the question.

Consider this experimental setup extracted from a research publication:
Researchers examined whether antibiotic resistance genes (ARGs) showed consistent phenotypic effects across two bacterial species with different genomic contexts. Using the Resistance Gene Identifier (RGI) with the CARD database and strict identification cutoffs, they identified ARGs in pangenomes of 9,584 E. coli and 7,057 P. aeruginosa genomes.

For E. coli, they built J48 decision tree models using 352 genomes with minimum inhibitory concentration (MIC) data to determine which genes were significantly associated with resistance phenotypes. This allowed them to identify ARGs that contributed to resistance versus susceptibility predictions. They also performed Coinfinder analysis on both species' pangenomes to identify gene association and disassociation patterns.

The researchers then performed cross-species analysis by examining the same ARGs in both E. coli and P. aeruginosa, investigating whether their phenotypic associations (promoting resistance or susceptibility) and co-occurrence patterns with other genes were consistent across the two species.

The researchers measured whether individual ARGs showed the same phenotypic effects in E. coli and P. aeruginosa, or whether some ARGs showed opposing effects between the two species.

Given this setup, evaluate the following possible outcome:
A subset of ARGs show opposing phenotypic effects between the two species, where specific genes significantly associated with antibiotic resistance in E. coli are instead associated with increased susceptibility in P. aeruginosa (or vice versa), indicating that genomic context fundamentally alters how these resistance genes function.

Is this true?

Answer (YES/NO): NO